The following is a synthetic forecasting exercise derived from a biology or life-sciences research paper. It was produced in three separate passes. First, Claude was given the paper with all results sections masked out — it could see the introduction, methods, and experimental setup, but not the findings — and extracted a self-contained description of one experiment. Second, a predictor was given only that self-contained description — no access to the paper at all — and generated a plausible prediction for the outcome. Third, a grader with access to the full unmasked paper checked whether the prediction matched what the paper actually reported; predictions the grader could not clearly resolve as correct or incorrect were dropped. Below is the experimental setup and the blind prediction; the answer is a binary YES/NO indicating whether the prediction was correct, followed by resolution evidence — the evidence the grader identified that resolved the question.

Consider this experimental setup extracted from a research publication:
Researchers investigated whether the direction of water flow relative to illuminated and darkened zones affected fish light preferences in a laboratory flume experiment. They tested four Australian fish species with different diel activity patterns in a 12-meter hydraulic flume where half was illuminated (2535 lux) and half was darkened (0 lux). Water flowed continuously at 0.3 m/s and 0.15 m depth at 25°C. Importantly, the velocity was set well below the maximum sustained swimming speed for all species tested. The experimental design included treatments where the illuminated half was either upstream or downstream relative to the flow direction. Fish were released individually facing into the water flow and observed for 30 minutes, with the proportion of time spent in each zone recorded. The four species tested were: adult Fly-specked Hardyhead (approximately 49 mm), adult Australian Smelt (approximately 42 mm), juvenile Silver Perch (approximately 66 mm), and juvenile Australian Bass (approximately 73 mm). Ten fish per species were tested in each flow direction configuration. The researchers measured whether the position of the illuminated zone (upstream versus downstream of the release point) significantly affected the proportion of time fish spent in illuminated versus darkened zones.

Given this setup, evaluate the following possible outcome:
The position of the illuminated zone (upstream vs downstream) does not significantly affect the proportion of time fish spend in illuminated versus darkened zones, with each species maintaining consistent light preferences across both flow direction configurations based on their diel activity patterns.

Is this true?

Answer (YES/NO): NO